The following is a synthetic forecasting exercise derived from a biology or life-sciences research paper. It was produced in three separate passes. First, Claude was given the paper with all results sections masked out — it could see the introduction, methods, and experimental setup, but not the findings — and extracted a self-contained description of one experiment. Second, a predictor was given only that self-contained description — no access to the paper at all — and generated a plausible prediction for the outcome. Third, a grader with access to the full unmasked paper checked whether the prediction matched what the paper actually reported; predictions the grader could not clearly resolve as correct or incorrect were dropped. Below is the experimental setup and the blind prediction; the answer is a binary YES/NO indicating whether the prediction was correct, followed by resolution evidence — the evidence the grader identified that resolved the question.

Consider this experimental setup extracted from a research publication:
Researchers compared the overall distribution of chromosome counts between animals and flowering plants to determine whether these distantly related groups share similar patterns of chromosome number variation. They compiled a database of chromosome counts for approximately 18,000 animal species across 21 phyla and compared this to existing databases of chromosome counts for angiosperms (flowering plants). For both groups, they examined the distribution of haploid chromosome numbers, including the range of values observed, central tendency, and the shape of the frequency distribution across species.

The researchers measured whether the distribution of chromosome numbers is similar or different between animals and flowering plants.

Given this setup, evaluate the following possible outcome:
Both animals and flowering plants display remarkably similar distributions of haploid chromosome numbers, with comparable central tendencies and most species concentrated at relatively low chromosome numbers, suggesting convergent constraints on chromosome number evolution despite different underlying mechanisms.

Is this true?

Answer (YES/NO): YES